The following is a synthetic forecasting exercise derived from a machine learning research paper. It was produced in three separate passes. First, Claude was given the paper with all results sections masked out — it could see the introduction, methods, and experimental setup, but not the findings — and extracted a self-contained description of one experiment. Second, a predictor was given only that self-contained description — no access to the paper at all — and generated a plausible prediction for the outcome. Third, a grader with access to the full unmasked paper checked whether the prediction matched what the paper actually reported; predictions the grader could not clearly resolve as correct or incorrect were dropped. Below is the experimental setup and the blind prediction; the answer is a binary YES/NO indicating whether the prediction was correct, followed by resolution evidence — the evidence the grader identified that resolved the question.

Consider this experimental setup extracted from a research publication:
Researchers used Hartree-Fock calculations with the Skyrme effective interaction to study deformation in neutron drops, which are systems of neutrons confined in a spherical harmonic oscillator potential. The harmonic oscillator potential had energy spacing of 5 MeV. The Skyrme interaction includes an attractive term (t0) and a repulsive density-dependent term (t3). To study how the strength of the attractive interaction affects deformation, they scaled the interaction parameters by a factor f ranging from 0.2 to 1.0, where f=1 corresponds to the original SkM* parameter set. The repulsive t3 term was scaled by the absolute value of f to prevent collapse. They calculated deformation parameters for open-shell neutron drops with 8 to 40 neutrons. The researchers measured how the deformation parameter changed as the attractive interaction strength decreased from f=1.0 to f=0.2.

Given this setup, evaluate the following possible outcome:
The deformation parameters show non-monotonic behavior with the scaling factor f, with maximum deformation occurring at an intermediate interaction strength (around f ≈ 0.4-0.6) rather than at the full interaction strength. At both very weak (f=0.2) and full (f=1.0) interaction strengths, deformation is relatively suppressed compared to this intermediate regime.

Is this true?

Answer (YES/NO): NO